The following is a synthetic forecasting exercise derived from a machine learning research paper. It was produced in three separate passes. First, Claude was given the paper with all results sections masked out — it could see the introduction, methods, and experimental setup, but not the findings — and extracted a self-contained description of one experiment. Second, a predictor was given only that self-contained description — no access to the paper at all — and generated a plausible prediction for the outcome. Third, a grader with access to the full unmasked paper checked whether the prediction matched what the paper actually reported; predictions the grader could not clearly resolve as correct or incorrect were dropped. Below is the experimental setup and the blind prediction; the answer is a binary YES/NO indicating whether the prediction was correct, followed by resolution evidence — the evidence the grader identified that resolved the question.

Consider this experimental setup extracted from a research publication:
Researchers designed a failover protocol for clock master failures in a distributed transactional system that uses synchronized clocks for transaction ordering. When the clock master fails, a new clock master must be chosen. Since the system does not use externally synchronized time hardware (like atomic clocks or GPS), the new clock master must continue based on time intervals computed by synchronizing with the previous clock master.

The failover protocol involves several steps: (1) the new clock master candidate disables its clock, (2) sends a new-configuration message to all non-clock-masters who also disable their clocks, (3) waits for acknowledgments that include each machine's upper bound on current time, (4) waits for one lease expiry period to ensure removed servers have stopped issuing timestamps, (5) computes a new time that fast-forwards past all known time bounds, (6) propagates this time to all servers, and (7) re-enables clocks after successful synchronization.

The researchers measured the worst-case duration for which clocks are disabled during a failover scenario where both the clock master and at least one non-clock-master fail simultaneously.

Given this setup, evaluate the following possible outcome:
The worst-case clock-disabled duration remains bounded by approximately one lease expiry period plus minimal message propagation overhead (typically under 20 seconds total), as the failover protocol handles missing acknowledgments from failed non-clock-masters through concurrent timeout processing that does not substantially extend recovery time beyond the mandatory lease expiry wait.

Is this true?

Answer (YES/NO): NO